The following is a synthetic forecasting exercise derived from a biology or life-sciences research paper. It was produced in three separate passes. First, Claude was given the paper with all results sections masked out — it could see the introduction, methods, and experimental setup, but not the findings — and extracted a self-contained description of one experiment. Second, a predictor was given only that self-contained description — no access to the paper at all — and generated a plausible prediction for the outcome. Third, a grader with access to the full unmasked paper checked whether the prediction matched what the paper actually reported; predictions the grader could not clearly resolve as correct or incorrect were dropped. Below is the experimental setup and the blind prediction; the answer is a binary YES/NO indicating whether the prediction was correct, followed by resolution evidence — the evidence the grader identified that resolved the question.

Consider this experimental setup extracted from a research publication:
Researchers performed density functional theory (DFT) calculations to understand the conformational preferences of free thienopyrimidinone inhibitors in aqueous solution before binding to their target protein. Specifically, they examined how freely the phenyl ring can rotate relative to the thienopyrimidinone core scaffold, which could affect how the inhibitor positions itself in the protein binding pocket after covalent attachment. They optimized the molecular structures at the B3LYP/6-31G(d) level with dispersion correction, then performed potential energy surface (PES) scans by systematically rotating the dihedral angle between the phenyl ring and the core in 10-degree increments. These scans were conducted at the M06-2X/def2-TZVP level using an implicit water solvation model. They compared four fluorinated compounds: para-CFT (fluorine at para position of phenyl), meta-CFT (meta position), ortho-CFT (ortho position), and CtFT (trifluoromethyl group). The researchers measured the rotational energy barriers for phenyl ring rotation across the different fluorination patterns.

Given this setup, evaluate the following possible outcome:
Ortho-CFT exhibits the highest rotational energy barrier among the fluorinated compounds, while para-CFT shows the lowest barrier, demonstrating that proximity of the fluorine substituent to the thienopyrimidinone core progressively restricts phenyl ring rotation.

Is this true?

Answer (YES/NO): NO